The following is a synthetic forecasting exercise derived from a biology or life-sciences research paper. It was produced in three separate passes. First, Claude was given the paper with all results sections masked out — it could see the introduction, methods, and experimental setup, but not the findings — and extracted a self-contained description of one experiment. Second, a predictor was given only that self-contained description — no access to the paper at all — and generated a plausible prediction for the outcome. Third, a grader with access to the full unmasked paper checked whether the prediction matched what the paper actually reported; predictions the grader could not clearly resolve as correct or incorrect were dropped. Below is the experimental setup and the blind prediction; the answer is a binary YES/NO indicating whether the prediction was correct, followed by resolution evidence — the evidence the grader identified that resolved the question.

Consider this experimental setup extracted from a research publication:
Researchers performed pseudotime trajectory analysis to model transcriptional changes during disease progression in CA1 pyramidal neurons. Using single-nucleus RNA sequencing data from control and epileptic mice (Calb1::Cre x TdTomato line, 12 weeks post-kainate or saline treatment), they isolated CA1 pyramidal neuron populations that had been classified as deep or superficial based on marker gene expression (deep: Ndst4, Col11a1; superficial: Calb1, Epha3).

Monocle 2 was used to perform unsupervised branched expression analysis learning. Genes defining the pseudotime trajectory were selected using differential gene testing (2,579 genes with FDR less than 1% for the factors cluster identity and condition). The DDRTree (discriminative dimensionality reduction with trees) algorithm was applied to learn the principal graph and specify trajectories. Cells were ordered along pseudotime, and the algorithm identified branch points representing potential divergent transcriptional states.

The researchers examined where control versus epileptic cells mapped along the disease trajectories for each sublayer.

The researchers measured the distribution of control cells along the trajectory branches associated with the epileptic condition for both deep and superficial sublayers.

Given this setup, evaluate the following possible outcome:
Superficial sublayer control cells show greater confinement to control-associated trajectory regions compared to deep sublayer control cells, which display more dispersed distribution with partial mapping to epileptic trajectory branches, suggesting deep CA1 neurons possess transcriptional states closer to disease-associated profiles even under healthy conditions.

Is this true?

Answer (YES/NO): NO